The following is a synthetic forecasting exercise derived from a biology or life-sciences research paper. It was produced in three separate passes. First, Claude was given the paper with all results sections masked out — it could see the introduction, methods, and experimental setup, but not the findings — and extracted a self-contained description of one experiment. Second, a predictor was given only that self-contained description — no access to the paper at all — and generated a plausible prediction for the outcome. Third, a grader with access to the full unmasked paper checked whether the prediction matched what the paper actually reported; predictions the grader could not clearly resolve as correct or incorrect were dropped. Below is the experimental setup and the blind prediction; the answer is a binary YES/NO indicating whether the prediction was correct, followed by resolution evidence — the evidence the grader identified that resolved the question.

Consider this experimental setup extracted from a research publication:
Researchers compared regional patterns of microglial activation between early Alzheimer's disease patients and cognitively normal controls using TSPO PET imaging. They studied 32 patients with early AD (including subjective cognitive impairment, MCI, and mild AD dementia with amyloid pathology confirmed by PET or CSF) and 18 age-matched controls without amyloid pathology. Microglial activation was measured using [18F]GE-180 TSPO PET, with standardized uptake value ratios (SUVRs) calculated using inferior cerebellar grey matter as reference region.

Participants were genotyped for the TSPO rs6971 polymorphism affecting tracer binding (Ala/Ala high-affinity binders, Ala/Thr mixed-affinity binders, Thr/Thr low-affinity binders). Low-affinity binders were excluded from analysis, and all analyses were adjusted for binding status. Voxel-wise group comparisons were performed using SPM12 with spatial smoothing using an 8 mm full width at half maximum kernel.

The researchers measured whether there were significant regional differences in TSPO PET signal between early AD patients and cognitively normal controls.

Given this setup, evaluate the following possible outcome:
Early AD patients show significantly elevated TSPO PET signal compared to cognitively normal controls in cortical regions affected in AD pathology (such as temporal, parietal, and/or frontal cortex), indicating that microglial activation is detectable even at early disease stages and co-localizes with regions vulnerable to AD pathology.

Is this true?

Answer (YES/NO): YES